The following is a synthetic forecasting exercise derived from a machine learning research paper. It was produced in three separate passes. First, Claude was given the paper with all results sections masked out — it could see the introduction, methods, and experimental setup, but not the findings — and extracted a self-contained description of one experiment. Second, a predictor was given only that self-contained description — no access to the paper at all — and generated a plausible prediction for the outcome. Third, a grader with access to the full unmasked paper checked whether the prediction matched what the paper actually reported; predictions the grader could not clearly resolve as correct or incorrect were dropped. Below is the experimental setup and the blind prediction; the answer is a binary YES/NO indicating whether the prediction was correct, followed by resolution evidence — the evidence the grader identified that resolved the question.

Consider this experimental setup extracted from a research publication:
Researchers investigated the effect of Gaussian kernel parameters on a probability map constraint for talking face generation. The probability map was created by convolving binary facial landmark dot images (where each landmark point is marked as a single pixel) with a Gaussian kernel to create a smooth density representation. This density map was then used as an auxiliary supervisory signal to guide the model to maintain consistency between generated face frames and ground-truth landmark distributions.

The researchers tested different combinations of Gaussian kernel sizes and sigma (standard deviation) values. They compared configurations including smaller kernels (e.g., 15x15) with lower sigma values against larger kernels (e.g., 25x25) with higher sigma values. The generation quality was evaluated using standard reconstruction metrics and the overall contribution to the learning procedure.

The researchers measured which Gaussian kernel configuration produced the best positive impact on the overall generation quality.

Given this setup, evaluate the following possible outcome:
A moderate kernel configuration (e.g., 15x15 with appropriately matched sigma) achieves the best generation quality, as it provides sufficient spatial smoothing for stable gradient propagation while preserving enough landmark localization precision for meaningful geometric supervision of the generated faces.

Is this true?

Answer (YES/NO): NO